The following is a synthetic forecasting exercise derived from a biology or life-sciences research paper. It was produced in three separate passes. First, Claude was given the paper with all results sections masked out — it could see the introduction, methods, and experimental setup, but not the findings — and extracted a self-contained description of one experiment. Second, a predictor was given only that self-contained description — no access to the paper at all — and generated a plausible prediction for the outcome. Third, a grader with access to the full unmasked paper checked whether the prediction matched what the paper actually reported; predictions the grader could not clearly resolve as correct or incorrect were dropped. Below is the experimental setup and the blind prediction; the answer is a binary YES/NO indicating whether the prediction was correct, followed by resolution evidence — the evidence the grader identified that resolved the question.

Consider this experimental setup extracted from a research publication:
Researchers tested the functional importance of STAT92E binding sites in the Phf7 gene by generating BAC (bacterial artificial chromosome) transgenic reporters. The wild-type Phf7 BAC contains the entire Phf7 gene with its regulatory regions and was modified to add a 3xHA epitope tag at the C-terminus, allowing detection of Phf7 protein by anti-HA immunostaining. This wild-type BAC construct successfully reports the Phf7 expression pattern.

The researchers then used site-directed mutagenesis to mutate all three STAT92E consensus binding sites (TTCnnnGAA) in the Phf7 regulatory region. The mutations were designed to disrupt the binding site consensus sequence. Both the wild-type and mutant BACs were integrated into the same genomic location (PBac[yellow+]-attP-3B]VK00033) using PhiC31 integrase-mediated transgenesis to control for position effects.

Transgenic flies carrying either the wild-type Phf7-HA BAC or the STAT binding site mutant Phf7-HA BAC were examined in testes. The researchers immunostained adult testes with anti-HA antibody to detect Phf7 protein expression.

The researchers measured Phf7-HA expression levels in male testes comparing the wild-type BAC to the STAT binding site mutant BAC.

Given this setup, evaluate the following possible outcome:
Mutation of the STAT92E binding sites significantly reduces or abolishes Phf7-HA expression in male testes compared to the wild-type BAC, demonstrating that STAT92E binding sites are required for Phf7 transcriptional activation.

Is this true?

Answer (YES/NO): YES